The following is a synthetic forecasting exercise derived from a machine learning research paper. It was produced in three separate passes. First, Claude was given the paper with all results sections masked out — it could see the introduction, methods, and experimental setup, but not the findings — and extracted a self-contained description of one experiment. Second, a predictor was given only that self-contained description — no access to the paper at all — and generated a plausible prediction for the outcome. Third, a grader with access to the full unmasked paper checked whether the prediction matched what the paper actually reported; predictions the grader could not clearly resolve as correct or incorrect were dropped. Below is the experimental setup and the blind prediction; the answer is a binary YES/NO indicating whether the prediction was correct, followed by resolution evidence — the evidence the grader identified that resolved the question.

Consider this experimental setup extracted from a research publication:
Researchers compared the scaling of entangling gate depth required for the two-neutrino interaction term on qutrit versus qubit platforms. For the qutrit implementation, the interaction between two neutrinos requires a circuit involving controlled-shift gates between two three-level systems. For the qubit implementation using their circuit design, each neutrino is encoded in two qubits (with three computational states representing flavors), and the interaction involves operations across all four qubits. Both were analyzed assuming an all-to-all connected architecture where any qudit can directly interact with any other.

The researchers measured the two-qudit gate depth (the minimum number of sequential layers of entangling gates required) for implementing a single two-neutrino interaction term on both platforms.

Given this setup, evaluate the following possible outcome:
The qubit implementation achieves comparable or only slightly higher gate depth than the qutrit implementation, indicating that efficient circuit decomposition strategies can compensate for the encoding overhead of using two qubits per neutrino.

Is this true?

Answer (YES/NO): NO